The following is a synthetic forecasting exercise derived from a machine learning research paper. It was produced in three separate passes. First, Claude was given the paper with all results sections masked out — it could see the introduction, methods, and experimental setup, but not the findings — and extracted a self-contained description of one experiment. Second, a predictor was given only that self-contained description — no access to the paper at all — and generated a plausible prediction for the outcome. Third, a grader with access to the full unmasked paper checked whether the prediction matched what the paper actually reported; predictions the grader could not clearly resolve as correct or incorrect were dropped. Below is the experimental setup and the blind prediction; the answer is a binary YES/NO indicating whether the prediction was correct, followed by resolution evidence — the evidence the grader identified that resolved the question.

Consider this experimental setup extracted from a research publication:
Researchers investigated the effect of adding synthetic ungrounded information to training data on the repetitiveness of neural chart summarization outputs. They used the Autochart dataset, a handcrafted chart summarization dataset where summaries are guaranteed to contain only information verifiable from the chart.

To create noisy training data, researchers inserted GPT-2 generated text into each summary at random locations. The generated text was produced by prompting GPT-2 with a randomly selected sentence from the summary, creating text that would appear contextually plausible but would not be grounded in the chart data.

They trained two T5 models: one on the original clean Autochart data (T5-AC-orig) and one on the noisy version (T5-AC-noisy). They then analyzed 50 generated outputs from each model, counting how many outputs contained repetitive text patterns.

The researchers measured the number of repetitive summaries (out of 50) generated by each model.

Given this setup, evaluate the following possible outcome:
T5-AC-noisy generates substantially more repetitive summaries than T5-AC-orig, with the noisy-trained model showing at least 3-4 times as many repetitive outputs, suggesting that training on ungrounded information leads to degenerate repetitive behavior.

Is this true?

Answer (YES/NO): YES